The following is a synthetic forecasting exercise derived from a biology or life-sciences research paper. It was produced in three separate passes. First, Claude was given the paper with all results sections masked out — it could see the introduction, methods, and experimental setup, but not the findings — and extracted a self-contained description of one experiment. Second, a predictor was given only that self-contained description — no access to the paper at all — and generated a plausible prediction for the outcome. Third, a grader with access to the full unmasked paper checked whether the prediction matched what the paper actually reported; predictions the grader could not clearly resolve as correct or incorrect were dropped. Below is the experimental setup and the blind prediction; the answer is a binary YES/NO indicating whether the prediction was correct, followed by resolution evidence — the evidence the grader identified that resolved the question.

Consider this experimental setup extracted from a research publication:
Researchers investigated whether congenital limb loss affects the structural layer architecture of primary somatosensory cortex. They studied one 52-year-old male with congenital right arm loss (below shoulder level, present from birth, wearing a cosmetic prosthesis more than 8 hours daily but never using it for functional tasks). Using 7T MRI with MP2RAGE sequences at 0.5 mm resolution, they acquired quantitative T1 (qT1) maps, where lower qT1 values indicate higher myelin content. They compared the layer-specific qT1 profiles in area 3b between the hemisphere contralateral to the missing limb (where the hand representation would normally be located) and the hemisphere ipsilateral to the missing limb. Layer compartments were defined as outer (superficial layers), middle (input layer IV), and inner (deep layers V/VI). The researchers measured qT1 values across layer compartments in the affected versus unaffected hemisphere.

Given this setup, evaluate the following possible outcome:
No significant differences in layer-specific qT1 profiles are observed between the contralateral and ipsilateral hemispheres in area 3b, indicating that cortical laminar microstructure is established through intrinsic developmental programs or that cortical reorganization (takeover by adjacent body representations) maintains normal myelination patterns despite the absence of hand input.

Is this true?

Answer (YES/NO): NO